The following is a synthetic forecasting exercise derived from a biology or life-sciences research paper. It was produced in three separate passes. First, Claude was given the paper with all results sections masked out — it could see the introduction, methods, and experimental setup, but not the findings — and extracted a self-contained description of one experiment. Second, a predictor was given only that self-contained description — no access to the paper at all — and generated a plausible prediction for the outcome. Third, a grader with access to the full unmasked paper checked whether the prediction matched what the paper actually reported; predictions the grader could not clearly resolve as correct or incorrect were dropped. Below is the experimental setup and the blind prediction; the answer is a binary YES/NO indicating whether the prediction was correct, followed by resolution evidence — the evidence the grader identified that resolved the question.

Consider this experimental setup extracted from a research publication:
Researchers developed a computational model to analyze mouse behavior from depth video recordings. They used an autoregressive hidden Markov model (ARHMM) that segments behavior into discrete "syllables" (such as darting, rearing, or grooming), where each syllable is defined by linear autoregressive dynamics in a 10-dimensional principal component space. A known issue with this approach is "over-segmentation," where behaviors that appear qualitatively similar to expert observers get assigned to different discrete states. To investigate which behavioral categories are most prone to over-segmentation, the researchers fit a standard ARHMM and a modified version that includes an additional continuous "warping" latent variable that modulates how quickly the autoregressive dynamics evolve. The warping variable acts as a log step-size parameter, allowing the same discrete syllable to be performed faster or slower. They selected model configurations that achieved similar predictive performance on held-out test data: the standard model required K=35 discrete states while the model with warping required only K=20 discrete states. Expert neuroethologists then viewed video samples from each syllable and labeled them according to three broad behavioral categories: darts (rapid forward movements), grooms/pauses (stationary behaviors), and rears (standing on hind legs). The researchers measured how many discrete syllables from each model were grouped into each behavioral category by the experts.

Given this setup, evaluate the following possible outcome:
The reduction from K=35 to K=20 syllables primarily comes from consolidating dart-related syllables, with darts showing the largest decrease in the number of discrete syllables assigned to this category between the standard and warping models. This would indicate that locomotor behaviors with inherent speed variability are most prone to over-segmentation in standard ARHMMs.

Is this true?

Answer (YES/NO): NO